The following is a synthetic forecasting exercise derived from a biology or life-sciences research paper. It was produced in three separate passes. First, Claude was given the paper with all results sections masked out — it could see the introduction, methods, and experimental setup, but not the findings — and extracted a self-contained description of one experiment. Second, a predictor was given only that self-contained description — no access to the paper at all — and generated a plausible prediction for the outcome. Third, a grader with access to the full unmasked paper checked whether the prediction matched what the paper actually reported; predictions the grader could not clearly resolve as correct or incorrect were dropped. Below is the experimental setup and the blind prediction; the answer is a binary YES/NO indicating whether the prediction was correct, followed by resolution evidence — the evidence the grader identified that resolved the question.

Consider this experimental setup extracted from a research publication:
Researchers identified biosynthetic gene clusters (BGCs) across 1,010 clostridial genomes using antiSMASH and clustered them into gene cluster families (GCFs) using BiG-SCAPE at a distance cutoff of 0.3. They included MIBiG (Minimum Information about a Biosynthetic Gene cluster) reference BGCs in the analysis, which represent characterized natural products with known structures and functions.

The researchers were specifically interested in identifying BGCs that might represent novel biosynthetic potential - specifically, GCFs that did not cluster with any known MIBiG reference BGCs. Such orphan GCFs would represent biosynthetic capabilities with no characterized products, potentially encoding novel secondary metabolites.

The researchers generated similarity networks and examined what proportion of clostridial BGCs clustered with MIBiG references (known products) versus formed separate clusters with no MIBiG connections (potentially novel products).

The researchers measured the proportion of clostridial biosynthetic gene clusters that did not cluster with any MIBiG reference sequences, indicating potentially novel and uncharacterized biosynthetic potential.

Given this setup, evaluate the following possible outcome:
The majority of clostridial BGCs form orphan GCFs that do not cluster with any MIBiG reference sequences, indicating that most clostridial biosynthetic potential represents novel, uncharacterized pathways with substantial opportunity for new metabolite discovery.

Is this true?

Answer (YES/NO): YES